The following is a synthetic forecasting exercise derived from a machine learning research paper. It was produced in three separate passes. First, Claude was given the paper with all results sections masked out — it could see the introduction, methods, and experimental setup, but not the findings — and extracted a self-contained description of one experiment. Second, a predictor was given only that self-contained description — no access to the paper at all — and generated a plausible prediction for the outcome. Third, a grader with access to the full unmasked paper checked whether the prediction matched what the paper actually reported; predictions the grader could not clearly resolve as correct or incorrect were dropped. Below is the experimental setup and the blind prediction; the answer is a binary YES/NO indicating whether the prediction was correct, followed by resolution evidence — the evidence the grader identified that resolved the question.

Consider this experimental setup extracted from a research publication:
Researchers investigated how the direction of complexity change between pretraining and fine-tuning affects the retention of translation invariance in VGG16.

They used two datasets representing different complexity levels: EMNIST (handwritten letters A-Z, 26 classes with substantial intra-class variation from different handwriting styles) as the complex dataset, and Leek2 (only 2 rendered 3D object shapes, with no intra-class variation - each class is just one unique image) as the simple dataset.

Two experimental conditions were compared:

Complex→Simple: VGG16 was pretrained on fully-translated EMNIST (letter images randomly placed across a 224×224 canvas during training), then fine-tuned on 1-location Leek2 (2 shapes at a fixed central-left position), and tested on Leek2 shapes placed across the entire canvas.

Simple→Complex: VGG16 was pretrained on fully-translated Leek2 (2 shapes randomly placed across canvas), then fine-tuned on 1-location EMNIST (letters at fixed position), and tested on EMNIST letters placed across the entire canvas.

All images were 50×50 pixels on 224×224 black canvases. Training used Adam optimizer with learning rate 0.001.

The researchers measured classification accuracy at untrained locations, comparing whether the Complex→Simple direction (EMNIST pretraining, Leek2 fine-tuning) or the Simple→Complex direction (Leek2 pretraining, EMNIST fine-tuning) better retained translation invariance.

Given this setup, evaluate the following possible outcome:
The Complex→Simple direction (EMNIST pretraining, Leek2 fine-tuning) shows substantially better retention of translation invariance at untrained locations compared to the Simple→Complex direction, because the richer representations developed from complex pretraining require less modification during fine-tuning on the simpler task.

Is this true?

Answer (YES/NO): YES